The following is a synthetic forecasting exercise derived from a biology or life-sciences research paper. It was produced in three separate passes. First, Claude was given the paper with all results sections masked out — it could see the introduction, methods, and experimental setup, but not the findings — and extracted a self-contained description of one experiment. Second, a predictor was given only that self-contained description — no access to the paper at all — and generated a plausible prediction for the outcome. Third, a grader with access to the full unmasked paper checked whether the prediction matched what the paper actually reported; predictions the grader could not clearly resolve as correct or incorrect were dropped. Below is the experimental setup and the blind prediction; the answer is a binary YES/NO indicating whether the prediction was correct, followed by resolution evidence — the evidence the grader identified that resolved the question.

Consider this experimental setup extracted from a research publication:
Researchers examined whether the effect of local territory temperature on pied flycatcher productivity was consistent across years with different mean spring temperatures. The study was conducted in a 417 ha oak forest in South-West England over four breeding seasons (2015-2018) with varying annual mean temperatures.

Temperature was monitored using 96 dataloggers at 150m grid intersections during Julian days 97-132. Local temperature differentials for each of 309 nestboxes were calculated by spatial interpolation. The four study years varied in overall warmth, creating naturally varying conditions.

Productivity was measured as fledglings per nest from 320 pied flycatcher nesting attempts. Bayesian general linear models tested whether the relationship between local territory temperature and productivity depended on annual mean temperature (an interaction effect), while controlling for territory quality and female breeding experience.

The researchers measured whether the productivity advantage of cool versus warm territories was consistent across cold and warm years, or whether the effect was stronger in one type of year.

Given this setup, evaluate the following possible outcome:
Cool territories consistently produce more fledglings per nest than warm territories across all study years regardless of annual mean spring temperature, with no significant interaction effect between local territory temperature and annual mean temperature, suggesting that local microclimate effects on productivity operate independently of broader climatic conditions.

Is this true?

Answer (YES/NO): NO